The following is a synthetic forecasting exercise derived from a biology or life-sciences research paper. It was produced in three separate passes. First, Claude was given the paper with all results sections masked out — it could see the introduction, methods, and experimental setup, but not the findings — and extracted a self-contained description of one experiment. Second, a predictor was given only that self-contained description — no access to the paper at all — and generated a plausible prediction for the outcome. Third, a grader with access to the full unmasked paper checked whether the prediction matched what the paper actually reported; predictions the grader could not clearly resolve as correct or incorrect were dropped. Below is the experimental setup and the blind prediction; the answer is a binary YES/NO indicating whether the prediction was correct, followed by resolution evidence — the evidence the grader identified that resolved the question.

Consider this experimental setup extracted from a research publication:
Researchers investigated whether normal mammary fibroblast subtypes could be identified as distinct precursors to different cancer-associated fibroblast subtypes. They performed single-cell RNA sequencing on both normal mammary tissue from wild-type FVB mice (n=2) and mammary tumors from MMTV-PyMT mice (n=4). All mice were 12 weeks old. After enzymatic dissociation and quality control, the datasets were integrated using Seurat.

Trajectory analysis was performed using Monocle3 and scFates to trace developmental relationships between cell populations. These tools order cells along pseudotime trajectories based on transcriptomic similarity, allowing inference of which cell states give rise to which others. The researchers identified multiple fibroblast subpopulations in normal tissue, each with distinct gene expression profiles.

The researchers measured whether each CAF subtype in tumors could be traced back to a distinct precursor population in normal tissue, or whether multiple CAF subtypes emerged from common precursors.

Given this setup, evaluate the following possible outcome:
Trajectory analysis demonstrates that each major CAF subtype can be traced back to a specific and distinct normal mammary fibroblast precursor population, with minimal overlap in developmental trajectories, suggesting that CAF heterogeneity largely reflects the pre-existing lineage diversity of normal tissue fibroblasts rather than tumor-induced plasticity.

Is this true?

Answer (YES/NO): NO